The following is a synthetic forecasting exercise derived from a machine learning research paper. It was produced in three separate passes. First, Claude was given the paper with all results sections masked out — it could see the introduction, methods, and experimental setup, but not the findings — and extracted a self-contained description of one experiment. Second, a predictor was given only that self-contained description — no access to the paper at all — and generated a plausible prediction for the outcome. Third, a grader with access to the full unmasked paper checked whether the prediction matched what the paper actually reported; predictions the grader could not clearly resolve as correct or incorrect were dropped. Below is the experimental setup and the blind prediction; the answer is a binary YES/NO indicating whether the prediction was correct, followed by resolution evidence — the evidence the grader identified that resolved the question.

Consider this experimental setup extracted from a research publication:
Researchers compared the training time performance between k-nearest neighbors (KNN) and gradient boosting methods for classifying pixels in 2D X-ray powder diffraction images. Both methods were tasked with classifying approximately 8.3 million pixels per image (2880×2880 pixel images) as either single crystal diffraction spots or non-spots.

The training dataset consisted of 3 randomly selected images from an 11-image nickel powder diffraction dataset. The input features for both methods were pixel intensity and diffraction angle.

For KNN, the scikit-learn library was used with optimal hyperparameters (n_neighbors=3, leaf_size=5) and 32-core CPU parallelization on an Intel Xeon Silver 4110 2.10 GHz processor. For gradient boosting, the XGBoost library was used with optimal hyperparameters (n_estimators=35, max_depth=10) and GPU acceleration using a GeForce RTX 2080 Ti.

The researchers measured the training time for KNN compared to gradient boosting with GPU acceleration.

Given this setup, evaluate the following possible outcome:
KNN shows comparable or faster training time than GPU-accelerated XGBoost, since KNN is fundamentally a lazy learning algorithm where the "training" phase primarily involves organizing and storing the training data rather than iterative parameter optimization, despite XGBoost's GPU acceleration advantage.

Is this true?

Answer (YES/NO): NO